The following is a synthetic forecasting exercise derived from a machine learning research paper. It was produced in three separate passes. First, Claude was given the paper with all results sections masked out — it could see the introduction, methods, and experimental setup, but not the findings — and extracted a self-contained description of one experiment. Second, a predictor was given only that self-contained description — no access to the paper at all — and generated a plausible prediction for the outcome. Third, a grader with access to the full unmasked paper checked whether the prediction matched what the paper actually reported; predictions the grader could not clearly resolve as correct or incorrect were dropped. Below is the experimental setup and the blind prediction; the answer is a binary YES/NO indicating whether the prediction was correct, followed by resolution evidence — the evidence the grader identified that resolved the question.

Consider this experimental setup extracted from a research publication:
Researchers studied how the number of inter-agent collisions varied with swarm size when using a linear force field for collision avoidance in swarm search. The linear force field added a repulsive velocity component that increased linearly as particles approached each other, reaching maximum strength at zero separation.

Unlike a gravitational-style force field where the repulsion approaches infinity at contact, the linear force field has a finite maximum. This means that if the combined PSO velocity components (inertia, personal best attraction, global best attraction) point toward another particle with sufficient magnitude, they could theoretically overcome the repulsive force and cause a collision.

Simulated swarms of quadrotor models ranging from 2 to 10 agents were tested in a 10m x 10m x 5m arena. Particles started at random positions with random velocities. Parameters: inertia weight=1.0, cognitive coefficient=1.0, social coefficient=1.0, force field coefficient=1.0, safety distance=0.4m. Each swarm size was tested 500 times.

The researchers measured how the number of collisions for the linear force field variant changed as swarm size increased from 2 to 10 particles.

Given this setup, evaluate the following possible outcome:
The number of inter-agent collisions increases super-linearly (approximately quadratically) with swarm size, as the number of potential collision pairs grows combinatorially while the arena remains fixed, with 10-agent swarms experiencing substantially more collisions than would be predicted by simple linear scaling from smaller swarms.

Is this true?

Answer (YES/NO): NO